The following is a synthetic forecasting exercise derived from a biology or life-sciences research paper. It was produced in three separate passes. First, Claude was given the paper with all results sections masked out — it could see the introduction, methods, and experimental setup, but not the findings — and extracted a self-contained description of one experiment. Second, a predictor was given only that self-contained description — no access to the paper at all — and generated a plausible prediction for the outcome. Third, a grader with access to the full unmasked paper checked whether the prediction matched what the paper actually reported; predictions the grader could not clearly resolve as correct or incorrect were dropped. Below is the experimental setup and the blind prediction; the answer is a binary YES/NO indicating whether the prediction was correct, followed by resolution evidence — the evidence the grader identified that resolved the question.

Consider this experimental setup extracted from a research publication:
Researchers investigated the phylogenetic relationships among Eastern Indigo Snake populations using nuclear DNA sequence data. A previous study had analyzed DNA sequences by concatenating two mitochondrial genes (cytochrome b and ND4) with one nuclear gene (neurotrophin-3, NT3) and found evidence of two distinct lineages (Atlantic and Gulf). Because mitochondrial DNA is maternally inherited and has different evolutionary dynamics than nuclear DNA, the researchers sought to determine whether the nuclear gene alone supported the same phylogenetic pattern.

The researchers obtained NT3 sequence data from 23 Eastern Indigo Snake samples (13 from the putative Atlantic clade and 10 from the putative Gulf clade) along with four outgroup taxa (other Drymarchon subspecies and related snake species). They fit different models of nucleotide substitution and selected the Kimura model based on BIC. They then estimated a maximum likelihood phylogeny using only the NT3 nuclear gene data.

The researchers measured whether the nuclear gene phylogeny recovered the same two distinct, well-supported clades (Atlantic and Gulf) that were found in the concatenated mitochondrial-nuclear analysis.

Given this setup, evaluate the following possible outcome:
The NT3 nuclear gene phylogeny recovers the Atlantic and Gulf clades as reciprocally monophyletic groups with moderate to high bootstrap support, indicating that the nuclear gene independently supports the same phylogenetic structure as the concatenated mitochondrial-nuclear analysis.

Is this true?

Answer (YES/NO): NO